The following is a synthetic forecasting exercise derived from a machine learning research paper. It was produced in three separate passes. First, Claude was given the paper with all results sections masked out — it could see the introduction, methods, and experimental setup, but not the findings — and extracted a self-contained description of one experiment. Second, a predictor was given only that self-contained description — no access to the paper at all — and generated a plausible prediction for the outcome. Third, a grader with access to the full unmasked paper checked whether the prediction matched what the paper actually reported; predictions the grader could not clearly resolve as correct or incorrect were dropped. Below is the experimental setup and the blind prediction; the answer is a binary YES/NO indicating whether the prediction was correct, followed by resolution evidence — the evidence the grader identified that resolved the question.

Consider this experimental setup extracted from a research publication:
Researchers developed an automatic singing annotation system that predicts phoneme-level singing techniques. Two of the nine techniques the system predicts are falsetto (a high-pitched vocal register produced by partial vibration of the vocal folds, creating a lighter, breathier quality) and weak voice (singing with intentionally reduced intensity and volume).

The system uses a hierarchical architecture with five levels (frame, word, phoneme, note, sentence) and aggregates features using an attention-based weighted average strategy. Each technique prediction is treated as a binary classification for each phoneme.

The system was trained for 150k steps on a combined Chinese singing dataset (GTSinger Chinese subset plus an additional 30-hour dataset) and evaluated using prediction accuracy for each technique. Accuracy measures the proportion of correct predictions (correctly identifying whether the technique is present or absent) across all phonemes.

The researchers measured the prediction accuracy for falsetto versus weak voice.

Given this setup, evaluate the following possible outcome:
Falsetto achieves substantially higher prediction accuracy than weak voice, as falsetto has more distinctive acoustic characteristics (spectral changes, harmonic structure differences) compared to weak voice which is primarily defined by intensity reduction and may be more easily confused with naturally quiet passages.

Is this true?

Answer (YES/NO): NO